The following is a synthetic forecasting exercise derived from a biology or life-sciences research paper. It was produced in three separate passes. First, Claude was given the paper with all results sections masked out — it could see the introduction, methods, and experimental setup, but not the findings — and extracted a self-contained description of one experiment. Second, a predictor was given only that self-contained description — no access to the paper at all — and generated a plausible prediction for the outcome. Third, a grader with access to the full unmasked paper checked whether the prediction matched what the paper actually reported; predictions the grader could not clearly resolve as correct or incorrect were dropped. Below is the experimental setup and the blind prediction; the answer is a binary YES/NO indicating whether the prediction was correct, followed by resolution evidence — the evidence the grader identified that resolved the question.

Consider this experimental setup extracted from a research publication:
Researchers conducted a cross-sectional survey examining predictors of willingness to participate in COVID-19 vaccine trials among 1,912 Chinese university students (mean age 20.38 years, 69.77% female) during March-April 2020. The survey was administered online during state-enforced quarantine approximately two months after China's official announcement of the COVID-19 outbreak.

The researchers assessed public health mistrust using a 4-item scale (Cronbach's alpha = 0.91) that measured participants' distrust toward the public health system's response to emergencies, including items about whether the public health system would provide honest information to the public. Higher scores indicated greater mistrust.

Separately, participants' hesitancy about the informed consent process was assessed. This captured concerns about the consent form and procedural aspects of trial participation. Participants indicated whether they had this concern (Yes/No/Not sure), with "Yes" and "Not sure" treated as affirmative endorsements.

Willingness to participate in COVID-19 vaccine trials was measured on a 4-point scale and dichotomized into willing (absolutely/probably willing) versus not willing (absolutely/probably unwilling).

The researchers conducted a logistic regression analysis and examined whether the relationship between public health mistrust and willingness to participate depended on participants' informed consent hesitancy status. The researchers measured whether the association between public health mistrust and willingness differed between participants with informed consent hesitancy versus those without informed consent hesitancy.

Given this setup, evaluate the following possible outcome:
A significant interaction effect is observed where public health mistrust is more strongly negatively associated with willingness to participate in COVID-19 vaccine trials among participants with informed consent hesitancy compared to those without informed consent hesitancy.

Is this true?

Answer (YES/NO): NO